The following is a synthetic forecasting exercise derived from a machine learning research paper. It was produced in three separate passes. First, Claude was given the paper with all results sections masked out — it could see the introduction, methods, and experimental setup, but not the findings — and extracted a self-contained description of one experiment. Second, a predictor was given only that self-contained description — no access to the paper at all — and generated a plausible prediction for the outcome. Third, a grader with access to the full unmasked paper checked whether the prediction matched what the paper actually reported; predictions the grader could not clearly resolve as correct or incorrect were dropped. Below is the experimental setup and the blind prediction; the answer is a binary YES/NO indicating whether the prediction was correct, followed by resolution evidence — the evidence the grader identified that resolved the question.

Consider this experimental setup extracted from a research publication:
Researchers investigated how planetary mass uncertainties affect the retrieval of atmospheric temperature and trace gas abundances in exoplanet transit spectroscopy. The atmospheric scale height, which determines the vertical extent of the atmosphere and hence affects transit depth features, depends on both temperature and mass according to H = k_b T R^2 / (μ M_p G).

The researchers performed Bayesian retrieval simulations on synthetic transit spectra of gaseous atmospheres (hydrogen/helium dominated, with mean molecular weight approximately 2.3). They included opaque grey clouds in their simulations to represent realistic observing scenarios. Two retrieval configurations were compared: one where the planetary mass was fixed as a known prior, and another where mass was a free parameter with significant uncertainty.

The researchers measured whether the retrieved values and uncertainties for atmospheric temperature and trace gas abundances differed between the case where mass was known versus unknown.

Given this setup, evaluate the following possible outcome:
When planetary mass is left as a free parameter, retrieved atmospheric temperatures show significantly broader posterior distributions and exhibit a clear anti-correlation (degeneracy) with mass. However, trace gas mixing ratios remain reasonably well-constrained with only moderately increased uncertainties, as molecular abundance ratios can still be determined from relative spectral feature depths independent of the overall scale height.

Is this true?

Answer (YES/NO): NO